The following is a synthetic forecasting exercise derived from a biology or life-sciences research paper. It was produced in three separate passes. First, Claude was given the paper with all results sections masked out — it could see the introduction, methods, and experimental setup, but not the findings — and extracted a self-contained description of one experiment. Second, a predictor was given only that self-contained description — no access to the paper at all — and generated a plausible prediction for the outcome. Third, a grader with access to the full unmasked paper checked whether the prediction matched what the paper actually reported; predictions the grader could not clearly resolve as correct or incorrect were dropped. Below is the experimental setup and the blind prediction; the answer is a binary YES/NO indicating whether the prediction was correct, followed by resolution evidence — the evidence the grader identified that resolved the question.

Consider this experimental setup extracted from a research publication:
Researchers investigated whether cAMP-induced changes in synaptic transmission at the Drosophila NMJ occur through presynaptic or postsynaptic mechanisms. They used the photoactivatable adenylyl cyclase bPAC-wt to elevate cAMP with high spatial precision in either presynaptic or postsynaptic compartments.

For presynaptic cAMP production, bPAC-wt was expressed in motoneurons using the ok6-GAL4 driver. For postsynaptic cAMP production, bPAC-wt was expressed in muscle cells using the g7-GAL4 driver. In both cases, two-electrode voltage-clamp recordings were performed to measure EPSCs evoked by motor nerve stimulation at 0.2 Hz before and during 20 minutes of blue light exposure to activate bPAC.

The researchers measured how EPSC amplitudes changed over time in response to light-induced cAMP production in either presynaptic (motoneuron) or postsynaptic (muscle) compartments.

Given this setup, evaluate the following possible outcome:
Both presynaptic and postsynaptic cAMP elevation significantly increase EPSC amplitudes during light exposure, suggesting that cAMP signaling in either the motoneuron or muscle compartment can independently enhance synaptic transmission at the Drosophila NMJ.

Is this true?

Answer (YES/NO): NO